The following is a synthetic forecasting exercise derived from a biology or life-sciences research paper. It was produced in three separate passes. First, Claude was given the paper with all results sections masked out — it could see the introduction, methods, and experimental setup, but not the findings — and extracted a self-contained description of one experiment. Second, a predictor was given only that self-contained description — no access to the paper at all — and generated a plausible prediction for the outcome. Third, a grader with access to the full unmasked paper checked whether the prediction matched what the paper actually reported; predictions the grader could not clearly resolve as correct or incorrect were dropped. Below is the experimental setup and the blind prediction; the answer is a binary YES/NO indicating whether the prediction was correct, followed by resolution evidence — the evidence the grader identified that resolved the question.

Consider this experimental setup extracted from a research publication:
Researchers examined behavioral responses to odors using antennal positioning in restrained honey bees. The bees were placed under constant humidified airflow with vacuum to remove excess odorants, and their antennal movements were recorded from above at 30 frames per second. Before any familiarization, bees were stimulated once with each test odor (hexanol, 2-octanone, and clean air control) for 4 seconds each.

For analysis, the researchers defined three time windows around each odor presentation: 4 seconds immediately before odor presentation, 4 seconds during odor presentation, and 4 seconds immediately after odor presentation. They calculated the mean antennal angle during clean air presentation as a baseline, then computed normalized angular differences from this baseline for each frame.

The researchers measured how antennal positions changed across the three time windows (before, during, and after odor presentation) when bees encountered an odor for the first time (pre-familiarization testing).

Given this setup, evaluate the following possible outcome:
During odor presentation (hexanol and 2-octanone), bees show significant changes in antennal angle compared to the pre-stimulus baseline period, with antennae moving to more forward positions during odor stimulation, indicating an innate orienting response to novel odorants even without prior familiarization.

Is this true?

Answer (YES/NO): NO